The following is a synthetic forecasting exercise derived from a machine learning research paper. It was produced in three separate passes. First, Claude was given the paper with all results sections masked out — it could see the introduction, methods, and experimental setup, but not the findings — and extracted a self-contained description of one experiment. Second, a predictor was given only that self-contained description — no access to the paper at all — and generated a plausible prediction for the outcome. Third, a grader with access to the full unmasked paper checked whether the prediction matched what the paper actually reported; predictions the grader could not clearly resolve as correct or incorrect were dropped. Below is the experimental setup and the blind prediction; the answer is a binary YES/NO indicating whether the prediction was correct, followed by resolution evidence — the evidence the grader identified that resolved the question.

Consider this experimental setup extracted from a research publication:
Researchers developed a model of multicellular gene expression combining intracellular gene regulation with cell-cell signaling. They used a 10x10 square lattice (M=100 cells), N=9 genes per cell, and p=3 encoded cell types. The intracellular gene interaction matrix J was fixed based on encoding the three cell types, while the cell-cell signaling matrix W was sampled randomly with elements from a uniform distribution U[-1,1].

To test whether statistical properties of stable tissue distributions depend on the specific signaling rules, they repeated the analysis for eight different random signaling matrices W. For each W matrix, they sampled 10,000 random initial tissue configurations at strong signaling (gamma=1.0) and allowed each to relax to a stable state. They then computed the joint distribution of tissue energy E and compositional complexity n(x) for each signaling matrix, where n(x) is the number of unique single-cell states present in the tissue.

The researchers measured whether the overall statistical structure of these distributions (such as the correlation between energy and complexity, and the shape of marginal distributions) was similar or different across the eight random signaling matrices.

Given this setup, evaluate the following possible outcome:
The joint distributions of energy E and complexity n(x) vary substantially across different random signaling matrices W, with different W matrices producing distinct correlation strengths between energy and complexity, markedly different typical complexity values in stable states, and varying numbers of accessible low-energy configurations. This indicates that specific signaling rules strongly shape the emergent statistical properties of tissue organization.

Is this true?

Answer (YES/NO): NO